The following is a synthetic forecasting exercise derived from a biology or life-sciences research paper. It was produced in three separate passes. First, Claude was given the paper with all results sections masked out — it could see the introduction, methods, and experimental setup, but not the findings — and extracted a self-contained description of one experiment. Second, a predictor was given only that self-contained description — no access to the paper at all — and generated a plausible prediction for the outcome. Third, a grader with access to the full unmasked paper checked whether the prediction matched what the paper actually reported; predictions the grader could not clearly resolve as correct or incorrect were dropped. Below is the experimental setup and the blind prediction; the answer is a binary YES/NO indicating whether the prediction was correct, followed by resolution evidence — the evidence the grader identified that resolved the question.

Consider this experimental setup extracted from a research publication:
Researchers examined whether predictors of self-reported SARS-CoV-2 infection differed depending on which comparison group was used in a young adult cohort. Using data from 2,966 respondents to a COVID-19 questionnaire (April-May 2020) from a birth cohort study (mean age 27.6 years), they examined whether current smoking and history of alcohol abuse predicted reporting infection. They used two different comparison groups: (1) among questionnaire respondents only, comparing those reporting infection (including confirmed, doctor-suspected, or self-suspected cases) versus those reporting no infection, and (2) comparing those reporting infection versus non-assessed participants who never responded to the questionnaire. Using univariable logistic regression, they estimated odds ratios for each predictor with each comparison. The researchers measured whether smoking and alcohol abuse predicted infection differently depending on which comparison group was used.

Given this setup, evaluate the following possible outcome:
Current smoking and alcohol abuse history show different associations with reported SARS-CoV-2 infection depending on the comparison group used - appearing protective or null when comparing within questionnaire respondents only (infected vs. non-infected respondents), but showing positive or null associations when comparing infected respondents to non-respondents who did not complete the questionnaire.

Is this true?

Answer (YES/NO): NO